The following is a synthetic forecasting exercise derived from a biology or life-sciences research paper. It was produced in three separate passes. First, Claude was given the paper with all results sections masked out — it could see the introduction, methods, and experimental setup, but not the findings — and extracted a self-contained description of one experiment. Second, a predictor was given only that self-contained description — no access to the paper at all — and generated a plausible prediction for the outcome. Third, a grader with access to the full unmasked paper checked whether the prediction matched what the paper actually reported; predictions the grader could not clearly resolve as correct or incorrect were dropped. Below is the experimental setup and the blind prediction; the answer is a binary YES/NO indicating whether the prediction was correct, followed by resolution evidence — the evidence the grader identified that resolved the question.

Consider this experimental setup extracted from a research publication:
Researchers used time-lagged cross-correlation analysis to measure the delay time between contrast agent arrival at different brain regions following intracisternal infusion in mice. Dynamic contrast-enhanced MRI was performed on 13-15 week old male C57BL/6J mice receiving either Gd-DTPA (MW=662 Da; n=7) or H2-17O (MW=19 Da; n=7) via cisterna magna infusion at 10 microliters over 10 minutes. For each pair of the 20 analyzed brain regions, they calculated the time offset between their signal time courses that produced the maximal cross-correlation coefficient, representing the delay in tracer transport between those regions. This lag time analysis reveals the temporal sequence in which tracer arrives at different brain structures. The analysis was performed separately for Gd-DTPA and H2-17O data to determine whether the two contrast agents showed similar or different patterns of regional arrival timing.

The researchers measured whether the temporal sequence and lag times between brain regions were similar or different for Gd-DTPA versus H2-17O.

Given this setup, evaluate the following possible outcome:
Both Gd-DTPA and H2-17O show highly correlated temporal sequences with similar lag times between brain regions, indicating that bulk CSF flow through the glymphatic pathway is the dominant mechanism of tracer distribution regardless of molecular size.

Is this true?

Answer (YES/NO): NO